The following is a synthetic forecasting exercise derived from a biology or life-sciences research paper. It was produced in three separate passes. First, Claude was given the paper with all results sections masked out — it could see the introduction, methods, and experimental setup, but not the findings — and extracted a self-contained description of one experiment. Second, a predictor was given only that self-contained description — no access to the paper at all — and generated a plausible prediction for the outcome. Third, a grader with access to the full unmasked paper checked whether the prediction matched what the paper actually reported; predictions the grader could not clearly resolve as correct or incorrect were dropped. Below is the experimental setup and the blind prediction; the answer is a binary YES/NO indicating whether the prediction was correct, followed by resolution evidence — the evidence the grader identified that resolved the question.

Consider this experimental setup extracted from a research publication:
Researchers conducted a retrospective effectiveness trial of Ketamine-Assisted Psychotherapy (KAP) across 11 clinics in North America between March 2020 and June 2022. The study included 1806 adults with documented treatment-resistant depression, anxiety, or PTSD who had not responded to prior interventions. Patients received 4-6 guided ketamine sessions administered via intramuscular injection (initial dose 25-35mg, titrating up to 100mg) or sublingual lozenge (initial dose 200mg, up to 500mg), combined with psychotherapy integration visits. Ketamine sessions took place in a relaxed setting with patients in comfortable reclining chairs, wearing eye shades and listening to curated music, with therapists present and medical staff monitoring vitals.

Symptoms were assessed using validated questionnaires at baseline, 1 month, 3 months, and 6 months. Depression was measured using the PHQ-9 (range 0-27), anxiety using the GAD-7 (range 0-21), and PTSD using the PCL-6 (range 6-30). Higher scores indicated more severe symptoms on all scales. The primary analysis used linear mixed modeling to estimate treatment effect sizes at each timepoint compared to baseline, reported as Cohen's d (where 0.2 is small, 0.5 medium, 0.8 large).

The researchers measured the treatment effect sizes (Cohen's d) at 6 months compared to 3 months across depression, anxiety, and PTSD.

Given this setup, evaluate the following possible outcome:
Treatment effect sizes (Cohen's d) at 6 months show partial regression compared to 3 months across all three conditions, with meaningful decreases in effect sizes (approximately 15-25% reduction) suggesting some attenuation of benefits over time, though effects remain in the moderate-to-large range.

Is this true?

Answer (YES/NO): NO